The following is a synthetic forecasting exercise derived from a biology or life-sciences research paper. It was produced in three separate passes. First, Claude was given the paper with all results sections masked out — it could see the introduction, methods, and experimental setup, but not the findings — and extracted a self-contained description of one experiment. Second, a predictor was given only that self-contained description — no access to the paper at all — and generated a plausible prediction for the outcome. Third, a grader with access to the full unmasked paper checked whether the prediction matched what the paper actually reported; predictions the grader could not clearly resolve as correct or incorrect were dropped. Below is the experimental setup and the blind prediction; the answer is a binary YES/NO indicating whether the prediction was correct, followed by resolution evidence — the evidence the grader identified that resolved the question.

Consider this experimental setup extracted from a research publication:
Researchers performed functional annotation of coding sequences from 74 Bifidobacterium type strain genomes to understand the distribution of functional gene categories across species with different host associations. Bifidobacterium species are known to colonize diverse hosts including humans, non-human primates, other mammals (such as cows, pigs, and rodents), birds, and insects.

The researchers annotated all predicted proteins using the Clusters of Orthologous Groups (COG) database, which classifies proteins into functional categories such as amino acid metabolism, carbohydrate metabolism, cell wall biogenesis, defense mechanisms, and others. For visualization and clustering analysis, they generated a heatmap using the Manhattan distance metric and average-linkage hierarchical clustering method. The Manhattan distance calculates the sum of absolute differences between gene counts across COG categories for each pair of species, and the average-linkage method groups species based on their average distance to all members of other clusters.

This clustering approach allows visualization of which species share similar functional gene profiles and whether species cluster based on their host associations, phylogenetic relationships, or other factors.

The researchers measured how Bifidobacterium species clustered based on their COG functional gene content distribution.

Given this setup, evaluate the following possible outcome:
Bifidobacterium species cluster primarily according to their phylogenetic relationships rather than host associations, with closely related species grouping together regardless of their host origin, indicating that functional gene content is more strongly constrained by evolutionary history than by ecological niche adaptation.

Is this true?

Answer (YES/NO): NO